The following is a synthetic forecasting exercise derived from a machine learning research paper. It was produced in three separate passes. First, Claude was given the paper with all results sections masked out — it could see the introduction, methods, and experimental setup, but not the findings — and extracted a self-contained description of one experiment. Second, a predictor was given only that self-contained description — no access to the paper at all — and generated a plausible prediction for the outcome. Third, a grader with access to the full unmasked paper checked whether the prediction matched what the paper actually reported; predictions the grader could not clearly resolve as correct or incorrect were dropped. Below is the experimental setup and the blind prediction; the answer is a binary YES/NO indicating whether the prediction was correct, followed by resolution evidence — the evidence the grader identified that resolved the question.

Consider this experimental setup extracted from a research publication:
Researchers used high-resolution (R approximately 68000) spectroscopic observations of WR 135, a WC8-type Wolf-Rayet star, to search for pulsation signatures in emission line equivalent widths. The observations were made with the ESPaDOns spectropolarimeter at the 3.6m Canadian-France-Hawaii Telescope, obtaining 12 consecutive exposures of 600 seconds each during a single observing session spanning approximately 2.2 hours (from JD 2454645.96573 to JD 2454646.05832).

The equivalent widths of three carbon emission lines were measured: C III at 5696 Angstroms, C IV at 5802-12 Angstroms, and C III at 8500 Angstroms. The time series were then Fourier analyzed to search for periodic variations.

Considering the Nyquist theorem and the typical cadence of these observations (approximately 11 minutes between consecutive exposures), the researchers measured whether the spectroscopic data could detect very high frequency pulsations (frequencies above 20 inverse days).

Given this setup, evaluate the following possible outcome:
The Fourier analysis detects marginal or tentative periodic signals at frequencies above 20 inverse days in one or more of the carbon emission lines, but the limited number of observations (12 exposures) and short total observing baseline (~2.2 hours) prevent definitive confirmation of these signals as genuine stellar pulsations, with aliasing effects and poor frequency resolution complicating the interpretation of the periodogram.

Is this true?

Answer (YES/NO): NO